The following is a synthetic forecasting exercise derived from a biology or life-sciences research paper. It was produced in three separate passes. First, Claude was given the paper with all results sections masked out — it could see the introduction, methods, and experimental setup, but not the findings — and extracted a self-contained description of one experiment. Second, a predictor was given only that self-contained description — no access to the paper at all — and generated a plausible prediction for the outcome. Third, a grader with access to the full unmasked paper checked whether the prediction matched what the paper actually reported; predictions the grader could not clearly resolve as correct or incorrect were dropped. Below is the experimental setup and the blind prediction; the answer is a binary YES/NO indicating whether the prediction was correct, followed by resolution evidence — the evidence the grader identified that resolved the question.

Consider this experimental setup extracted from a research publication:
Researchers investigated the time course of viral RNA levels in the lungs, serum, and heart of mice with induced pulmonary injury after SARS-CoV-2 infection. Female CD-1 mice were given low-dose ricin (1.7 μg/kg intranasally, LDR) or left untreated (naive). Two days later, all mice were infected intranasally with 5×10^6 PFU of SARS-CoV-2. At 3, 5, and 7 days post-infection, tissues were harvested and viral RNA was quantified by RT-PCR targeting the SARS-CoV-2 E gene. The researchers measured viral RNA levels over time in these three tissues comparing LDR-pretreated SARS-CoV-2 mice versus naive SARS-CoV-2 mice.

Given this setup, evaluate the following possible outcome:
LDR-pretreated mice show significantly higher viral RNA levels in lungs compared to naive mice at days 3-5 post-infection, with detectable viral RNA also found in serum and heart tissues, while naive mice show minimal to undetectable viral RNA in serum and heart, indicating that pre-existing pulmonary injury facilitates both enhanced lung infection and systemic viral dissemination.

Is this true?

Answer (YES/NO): NO